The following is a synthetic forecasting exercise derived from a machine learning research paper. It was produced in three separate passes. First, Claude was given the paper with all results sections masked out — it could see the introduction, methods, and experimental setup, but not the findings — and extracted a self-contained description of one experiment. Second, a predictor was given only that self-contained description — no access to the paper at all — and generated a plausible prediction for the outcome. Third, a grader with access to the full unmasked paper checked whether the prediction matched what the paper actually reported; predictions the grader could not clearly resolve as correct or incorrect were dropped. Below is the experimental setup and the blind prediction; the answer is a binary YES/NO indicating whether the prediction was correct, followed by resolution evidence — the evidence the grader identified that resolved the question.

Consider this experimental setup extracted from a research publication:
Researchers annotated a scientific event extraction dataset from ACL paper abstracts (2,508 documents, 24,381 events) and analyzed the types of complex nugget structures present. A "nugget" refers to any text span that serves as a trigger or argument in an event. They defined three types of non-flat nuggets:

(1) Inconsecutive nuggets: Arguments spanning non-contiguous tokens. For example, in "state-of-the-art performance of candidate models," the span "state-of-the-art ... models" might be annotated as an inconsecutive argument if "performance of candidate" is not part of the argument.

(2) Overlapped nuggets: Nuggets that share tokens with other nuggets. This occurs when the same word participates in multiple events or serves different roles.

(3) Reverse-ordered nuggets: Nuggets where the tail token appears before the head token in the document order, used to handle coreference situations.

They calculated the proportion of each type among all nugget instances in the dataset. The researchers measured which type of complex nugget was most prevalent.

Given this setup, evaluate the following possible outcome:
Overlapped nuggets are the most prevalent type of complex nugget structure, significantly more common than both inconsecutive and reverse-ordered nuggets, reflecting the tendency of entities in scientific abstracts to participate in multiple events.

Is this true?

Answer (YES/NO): YES